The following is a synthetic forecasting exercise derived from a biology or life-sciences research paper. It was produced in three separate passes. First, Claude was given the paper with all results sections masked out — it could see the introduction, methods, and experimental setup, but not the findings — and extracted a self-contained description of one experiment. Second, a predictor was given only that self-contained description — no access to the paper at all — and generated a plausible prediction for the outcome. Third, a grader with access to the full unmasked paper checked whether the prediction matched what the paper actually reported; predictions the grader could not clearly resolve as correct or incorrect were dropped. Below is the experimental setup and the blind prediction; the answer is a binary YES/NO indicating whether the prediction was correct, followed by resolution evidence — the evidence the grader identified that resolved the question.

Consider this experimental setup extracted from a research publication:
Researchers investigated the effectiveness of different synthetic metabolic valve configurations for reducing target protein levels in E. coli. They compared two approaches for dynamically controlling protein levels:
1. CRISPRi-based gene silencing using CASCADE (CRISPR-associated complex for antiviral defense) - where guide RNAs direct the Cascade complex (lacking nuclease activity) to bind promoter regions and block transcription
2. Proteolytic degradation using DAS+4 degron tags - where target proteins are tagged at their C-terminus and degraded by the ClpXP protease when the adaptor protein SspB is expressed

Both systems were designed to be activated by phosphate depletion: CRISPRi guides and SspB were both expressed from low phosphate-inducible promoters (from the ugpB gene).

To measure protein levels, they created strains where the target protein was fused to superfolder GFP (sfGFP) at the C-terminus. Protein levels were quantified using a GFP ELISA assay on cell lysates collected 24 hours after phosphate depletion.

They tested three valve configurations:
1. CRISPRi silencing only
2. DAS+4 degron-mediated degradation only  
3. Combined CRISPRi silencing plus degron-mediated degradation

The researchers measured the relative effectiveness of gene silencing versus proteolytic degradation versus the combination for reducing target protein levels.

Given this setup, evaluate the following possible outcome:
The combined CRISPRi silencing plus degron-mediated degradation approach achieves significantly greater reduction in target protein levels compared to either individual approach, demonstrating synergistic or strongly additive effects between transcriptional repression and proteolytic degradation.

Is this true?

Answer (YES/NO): NO